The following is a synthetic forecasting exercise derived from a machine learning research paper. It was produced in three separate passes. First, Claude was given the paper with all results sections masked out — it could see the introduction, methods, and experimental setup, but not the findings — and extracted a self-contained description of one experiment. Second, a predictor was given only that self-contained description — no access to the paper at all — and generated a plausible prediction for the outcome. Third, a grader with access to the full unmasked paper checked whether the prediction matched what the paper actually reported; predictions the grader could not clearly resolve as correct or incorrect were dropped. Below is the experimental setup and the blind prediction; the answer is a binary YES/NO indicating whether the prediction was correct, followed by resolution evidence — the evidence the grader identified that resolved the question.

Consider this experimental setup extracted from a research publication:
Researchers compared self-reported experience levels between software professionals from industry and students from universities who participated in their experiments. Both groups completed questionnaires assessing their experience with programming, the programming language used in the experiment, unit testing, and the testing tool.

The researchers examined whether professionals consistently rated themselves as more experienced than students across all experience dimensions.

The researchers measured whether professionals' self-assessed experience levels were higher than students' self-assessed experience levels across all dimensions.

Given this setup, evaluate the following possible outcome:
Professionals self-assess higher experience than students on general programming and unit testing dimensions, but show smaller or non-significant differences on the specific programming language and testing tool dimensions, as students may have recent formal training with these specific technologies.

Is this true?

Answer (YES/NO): NO